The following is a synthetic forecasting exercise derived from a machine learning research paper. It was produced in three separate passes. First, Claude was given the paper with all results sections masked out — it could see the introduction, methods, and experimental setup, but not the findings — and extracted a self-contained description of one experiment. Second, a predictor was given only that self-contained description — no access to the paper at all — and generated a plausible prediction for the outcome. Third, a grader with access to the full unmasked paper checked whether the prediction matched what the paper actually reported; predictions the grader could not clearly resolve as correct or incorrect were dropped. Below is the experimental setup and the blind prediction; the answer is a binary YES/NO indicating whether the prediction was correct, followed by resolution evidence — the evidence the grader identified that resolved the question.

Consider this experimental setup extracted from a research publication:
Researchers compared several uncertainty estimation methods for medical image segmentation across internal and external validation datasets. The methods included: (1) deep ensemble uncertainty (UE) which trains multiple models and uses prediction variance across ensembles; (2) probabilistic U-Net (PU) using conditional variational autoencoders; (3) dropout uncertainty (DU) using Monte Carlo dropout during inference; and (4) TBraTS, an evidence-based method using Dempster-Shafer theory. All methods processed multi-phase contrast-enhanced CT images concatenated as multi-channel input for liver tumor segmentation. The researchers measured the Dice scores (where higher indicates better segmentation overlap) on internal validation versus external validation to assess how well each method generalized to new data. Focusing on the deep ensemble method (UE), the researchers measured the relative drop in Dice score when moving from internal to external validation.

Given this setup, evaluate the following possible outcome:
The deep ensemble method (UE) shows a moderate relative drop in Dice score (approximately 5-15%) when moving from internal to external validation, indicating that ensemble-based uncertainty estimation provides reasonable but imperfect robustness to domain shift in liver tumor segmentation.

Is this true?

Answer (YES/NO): YES